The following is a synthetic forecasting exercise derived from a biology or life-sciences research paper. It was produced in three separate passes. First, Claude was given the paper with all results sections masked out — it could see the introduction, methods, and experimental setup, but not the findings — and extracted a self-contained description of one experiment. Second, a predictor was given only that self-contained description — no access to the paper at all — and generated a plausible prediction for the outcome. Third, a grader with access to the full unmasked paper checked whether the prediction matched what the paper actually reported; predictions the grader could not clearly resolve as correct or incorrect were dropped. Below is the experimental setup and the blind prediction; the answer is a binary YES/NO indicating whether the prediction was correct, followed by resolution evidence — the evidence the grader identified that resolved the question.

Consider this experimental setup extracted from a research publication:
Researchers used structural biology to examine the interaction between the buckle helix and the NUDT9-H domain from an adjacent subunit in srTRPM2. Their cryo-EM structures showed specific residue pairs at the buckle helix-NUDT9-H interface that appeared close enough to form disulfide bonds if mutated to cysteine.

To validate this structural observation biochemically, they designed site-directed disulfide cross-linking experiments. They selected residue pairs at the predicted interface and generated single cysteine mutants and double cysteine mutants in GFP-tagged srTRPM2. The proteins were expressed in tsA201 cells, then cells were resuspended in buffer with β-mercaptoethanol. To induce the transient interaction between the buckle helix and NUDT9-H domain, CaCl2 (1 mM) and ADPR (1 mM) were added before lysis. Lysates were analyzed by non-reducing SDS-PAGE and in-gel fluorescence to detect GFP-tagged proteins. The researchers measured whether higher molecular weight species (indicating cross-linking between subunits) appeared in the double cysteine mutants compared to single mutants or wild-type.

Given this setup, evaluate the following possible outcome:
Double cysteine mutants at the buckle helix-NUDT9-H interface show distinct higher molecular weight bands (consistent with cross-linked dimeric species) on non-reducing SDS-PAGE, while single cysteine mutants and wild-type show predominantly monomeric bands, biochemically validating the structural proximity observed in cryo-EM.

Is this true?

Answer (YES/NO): YES